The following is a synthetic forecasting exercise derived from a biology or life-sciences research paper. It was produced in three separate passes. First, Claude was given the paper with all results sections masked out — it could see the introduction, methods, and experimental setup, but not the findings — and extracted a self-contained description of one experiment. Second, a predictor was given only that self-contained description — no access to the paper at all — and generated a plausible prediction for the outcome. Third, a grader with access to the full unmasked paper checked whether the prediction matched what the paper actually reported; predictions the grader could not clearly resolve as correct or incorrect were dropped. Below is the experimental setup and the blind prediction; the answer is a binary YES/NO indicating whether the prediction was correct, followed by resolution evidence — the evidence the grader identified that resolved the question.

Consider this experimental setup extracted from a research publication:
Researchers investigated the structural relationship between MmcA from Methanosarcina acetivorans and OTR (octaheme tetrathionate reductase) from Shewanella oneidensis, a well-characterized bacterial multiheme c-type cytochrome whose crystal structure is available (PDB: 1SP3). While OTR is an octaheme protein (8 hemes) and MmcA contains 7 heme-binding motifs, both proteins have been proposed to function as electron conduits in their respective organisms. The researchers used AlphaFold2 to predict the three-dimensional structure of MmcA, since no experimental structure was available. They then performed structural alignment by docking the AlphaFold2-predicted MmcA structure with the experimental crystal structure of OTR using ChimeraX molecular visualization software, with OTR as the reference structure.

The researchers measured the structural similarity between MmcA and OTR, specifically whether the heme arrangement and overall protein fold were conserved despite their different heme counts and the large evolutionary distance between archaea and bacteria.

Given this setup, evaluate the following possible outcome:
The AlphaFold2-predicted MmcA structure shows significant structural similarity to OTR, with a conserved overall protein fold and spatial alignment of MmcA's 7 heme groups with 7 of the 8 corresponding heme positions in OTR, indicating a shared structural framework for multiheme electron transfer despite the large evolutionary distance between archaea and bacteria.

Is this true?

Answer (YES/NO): YES